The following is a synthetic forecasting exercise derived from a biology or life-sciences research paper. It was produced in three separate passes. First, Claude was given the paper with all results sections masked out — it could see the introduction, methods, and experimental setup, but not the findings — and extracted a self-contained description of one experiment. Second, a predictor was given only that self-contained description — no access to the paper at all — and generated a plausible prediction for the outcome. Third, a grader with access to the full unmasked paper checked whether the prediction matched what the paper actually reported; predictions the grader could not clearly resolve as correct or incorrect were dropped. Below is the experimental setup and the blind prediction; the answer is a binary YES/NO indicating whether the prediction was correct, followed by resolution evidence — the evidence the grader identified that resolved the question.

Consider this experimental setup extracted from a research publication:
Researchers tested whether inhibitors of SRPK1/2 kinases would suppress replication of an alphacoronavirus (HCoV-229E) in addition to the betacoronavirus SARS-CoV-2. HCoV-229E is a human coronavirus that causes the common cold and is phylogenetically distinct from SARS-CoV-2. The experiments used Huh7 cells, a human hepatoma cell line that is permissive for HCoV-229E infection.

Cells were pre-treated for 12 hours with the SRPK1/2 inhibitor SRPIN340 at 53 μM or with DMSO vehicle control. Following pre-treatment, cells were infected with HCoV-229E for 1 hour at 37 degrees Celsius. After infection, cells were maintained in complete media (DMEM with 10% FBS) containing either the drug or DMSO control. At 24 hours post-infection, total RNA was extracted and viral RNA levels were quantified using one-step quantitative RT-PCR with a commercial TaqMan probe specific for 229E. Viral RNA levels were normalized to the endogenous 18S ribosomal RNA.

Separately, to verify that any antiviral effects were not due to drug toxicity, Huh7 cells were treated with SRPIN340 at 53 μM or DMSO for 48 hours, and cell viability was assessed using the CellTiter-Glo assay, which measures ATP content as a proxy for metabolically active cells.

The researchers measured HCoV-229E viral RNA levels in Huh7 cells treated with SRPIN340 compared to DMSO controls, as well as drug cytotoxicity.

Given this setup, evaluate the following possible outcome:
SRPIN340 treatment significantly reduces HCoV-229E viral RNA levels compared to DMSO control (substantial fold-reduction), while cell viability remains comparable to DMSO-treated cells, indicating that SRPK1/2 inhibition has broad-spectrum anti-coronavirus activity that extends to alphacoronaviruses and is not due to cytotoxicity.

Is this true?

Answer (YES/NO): YES